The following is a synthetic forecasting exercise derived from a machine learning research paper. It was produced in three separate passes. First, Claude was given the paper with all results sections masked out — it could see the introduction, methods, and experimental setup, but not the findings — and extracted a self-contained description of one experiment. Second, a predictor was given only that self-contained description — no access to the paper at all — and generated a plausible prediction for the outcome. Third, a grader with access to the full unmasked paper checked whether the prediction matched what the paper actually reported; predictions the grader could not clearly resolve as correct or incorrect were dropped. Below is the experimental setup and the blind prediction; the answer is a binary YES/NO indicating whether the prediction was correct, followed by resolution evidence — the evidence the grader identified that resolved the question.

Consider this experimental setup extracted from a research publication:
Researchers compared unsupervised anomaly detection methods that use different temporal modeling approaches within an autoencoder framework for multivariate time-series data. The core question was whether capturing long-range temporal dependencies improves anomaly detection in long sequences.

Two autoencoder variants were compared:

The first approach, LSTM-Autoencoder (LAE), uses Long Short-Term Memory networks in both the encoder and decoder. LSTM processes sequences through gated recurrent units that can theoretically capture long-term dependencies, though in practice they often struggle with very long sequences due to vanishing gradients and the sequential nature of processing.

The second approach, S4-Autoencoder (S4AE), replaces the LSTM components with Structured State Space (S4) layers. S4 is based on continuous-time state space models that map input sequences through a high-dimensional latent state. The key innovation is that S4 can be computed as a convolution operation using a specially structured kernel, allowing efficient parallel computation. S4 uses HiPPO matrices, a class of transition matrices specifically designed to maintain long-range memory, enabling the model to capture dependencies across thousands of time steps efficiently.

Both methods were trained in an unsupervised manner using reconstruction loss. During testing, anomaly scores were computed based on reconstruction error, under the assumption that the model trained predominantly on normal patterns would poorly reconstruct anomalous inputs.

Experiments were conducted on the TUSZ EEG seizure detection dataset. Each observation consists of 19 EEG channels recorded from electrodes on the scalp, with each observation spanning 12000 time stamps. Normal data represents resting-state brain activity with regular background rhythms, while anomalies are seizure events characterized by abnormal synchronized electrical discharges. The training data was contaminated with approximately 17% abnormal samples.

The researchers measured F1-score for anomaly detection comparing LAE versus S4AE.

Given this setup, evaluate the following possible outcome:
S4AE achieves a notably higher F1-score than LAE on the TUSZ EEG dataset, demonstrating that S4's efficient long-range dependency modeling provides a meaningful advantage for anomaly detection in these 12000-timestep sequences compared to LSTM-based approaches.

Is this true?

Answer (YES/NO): NO